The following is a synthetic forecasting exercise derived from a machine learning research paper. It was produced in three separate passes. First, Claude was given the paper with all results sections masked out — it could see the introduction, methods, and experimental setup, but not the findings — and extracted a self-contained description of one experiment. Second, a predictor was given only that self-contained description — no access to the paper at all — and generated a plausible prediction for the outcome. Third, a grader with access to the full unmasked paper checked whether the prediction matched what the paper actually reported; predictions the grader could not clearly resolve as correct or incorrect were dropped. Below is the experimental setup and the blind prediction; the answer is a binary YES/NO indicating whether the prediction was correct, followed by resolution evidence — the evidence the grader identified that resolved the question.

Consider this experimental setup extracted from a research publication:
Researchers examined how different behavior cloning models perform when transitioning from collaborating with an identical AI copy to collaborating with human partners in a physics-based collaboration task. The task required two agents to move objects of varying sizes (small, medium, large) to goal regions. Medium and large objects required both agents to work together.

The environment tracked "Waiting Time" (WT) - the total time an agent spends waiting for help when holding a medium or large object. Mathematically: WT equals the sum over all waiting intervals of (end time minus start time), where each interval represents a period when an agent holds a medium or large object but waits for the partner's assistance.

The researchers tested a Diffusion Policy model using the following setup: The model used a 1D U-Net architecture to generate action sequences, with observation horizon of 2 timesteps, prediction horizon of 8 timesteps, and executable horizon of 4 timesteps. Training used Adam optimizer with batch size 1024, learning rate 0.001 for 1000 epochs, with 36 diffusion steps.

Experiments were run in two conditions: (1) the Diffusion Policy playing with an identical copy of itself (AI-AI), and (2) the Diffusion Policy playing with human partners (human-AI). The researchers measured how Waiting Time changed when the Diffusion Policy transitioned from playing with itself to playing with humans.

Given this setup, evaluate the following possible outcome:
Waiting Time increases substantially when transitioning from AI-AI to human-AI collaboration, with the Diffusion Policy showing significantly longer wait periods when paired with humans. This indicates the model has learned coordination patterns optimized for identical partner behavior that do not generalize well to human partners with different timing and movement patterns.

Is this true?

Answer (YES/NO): YES